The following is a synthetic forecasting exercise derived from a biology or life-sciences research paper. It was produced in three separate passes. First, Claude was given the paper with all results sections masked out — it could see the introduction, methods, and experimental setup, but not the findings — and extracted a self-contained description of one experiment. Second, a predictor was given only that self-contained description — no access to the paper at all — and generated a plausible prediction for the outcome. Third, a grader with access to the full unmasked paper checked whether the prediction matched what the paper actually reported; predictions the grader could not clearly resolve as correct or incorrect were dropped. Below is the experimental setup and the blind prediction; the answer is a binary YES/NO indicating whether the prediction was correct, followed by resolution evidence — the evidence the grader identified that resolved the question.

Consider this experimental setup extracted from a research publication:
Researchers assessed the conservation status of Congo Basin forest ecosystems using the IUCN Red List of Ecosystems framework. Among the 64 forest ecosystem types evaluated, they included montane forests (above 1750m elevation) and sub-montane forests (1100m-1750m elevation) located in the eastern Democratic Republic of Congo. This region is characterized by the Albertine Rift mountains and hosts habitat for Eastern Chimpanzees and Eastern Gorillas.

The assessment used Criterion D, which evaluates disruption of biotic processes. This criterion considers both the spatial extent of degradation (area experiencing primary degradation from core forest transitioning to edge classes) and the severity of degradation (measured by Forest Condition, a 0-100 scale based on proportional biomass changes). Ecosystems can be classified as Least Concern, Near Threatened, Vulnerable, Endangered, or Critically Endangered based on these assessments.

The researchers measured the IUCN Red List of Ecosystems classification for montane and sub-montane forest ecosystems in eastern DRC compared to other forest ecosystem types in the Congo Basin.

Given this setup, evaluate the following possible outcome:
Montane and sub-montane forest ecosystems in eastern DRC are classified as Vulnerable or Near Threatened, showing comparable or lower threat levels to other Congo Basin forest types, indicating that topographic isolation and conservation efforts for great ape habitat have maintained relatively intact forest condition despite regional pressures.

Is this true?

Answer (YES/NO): NO